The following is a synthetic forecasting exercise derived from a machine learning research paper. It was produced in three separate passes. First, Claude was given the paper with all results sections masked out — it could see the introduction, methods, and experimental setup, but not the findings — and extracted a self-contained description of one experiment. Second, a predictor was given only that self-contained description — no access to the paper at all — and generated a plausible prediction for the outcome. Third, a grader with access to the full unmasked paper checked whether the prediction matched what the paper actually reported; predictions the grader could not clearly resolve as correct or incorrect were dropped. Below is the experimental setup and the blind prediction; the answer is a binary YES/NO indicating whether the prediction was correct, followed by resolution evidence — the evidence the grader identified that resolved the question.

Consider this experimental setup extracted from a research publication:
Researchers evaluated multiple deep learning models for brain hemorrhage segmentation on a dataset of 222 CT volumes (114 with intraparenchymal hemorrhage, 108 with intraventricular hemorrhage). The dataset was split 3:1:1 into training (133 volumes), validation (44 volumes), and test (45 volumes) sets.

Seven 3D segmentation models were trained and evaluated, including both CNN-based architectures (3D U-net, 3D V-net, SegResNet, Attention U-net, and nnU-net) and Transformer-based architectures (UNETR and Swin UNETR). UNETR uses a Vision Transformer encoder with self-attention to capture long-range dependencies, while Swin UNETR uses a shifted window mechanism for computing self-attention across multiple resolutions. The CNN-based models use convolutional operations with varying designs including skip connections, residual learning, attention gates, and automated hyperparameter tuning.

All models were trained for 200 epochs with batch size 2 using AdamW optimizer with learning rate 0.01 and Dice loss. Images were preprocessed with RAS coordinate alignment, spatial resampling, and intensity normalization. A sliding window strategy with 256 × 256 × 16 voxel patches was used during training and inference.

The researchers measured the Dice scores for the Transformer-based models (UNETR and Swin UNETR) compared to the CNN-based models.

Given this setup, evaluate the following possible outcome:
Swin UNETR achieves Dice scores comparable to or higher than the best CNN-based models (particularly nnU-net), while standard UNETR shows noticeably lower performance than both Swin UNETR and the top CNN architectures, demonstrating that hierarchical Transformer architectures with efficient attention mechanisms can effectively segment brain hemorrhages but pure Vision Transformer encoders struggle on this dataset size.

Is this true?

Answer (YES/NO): NO